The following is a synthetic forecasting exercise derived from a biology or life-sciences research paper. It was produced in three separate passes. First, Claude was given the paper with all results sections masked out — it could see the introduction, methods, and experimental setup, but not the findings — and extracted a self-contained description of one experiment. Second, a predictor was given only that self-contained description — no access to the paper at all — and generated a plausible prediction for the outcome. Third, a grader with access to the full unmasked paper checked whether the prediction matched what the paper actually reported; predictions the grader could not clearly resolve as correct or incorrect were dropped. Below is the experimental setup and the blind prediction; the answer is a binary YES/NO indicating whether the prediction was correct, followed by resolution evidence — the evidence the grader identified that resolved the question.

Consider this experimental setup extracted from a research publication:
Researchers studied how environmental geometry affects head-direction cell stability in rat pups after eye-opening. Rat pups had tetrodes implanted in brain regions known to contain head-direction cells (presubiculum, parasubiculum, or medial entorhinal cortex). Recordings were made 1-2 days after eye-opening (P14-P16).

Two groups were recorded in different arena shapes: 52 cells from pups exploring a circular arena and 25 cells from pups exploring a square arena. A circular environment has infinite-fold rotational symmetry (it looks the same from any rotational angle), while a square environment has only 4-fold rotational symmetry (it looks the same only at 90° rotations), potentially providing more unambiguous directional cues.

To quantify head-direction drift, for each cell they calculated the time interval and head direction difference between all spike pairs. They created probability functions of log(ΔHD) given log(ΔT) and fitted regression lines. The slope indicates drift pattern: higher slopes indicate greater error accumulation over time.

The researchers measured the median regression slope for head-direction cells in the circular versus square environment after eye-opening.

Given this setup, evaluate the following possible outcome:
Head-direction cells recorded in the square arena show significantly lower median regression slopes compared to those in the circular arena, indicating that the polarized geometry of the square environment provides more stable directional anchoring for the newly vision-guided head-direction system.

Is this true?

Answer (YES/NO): YES